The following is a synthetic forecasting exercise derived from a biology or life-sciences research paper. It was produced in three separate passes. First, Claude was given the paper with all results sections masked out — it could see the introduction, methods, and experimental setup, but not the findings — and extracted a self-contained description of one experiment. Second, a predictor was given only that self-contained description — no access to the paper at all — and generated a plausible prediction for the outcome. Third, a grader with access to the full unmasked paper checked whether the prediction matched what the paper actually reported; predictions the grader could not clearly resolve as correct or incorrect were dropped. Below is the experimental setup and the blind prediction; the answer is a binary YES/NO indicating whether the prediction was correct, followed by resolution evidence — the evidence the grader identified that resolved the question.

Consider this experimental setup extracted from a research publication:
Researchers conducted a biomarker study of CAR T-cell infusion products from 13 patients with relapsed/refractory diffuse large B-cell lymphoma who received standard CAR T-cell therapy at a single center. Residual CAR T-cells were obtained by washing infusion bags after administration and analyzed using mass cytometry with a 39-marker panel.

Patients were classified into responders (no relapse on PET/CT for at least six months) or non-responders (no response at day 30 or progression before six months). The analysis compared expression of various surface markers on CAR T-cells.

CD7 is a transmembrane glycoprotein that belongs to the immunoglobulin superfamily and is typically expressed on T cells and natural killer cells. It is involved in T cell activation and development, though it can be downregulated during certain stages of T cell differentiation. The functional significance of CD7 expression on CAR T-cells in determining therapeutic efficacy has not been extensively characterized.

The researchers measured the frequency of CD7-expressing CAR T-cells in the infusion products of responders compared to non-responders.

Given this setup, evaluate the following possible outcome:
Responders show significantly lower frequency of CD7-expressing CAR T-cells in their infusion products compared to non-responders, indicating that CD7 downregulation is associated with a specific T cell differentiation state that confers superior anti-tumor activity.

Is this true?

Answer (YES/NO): NO